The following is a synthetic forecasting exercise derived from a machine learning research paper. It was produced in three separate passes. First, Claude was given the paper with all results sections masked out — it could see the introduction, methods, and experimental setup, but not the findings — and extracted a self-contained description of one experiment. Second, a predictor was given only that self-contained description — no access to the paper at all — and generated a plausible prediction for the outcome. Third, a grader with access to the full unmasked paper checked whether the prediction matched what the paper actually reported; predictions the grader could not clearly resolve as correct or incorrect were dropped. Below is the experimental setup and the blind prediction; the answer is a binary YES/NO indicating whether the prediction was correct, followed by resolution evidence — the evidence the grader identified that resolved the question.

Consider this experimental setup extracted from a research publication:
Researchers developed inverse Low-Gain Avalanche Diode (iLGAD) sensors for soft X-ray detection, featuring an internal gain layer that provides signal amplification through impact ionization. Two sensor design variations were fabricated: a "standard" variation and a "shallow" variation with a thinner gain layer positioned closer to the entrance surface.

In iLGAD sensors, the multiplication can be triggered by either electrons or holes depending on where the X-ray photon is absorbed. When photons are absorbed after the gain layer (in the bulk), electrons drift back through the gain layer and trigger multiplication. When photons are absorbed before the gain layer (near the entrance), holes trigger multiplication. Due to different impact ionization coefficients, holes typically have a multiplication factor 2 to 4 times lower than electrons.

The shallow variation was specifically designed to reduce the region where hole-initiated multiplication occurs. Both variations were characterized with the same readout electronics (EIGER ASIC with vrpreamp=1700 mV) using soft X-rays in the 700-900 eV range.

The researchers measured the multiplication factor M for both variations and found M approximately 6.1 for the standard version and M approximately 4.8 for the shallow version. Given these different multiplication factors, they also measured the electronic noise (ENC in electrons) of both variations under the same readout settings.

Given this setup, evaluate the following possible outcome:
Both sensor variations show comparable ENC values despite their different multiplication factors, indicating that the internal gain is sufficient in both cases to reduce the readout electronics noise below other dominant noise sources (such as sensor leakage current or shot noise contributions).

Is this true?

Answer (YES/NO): YES